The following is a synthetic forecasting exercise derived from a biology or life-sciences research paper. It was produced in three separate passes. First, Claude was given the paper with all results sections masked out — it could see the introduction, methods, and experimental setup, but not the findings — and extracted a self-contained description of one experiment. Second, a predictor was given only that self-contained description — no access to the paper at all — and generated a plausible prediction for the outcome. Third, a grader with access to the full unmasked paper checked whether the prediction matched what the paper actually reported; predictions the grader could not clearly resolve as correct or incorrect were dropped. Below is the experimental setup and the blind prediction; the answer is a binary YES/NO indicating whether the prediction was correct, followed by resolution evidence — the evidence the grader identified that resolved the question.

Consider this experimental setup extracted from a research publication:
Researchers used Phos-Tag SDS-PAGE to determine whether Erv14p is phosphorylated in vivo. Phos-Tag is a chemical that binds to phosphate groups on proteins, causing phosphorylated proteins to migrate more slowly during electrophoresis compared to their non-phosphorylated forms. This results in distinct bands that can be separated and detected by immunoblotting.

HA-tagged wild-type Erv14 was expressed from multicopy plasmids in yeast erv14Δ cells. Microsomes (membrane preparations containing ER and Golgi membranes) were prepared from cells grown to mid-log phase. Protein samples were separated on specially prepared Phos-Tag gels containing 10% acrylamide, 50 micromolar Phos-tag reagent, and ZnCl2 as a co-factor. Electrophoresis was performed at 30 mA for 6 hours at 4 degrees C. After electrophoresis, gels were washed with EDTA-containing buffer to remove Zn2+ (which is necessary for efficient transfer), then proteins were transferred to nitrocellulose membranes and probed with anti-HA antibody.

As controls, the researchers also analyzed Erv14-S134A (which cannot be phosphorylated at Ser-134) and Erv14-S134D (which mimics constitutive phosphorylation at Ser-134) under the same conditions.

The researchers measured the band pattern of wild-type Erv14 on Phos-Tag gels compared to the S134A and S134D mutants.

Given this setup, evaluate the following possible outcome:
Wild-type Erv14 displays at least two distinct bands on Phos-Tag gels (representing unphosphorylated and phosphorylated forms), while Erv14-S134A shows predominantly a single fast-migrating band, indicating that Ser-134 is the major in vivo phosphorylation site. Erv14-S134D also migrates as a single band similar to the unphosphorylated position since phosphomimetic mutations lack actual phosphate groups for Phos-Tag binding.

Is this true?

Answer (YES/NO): NO